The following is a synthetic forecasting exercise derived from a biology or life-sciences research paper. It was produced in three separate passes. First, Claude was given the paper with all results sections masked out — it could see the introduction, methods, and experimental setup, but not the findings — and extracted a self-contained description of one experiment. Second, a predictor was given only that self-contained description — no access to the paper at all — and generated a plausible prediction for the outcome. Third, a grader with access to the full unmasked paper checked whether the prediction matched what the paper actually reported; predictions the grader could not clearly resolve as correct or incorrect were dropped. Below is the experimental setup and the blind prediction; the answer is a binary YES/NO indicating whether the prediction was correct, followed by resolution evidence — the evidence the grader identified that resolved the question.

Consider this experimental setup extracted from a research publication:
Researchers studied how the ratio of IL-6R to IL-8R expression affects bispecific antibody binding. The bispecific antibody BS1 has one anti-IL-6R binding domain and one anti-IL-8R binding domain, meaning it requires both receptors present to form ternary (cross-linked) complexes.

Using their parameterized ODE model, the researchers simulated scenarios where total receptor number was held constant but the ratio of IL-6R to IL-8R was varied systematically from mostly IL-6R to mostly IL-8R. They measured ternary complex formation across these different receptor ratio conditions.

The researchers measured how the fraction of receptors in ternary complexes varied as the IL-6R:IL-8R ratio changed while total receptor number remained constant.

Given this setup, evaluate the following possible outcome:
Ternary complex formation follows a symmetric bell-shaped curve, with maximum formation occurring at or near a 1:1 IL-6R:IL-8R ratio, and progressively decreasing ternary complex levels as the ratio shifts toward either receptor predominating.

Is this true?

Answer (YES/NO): YES